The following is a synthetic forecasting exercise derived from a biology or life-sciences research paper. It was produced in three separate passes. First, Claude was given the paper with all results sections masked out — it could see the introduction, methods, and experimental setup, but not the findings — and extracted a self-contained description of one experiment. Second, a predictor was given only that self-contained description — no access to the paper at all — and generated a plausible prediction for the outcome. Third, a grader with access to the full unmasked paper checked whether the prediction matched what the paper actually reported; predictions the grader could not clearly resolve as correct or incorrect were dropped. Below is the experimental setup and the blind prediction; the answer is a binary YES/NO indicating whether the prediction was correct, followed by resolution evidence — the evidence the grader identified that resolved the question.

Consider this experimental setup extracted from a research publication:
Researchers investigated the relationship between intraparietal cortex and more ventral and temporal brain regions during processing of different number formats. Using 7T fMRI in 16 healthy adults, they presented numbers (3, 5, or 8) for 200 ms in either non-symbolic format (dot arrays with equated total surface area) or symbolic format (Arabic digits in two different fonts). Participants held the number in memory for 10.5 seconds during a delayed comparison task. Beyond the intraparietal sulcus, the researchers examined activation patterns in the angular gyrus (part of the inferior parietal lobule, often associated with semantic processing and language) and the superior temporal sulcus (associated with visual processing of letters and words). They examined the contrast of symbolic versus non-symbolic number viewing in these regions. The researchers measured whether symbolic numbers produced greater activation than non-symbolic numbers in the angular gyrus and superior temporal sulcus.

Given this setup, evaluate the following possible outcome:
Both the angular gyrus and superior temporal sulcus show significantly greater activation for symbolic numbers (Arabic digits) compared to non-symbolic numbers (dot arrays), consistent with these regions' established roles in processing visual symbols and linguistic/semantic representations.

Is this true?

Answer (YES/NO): YES